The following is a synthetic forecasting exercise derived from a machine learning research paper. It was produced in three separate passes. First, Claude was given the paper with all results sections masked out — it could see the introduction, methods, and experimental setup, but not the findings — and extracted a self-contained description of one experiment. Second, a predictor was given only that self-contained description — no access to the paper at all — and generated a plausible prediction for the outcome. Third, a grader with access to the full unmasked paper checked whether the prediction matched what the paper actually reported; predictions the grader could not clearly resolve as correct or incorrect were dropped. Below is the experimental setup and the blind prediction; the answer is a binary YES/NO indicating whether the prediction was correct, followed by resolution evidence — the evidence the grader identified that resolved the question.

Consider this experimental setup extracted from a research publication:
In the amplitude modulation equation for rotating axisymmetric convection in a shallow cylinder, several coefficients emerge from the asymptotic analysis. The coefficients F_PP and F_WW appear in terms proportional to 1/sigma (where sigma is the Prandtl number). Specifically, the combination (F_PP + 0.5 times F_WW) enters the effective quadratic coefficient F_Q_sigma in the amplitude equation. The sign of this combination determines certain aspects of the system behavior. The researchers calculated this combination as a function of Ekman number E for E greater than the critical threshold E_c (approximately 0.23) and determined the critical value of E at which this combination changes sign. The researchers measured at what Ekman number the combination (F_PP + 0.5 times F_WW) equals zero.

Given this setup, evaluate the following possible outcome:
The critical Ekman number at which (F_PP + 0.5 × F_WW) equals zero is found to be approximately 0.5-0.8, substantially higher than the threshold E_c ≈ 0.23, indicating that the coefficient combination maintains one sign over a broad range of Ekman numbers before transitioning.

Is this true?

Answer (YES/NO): NO